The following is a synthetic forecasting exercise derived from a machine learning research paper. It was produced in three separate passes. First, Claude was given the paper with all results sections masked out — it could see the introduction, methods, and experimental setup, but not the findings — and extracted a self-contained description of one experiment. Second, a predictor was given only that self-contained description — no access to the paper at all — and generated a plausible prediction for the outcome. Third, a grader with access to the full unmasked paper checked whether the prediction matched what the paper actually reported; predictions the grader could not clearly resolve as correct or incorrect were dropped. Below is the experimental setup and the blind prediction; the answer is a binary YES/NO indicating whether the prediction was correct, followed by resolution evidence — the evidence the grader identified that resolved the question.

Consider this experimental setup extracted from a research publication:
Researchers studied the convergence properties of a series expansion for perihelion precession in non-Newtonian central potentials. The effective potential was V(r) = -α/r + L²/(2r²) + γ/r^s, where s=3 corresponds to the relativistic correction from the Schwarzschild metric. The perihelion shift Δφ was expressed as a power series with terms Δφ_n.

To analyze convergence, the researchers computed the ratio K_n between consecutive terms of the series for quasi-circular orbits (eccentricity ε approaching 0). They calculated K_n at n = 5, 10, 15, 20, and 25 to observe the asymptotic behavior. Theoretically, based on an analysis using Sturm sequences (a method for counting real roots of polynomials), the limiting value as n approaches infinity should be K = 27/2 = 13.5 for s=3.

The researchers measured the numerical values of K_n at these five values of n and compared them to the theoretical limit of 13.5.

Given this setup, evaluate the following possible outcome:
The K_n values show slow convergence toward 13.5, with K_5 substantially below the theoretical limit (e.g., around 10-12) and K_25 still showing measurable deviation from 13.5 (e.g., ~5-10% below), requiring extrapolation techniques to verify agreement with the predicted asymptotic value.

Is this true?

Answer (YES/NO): NO